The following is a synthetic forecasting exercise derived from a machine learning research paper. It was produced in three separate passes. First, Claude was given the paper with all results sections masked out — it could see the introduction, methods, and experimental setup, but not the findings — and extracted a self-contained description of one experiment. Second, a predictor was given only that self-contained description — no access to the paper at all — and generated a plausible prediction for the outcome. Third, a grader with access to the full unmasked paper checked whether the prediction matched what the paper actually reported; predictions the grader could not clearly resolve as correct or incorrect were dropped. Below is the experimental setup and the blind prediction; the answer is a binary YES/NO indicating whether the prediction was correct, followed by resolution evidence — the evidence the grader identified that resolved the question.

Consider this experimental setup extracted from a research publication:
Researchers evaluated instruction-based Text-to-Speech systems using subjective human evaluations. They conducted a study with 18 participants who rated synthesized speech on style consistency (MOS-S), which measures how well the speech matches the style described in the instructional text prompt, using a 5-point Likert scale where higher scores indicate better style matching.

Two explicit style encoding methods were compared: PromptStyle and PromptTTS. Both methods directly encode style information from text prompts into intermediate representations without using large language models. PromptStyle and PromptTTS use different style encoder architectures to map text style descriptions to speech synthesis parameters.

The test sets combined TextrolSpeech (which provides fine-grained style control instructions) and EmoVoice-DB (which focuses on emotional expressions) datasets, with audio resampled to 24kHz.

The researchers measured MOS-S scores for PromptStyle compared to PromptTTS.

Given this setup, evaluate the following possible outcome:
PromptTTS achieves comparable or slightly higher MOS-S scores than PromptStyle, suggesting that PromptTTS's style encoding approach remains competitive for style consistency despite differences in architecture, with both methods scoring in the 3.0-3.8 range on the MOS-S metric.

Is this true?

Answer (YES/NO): NO